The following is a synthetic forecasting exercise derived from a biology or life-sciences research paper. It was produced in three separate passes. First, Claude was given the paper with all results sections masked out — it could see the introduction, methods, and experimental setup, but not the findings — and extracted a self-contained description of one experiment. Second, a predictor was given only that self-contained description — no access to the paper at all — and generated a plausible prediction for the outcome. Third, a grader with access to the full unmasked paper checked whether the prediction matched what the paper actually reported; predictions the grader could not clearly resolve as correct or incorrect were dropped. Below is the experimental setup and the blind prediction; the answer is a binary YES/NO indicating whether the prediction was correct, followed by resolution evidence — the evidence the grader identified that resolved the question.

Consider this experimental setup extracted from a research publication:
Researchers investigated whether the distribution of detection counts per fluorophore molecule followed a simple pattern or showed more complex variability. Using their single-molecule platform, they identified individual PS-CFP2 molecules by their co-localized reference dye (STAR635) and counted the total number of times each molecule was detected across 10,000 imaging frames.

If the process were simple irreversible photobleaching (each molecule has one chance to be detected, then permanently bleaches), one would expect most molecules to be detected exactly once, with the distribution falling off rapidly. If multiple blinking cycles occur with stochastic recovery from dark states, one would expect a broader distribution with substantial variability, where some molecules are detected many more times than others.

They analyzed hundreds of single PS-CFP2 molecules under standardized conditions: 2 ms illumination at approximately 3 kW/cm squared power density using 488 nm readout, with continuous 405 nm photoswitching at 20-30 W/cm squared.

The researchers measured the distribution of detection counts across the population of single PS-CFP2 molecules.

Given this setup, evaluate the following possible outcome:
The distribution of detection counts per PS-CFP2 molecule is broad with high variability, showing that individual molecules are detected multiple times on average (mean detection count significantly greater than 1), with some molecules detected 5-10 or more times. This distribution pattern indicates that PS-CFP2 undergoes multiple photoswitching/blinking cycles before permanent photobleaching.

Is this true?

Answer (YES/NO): YES